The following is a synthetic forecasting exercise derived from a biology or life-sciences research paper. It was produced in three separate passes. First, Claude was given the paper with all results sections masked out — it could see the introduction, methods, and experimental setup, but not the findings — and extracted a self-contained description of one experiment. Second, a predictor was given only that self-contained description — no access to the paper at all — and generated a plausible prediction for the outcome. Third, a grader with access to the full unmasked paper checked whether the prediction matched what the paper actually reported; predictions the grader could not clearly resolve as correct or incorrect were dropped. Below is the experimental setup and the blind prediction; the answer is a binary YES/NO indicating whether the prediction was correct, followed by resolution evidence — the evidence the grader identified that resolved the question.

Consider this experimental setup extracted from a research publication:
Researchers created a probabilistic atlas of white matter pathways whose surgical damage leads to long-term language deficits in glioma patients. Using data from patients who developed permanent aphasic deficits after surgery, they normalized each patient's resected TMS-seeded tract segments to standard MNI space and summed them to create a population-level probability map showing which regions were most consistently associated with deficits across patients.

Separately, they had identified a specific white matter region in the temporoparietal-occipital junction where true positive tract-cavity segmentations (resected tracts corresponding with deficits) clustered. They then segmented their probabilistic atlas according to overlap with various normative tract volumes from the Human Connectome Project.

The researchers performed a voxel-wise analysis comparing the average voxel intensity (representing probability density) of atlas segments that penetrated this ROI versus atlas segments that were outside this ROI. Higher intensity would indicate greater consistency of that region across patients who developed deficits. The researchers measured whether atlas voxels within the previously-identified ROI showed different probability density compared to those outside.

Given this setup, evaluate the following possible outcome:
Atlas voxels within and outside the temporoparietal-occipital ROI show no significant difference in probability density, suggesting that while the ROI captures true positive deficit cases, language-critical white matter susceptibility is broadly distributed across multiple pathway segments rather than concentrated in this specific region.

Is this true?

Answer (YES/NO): NO